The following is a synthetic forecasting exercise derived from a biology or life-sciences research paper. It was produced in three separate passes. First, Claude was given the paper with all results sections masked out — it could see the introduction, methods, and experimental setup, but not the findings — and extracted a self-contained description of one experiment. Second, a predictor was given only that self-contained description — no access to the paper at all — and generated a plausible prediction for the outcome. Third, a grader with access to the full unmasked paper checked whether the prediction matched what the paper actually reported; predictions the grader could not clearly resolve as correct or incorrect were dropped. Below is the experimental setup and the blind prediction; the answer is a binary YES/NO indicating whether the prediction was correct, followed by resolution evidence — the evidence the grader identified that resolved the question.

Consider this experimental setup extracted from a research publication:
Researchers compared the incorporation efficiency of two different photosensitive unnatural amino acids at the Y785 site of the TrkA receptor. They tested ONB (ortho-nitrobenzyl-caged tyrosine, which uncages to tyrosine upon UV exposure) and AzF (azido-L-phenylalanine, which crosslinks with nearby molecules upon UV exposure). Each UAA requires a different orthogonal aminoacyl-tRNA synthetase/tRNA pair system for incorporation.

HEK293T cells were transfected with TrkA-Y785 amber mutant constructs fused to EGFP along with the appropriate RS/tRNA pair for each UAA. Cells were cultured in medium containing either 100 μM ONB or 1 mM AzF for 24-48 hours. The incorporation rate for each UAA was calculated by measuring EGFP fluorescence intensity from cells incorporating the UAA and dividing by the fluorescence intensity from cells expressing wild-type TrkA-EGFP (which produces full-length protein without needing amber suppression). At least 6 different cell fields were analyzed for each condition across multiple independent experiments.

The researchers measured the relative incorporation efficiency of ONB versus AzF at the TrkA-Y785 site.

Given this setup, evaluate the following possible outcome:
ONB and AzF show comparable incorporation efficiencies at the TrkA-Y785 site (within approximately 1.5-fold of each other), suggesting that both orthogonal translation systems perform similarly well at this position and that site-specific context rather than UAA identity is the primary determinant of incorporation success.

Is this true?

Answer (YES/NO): YES